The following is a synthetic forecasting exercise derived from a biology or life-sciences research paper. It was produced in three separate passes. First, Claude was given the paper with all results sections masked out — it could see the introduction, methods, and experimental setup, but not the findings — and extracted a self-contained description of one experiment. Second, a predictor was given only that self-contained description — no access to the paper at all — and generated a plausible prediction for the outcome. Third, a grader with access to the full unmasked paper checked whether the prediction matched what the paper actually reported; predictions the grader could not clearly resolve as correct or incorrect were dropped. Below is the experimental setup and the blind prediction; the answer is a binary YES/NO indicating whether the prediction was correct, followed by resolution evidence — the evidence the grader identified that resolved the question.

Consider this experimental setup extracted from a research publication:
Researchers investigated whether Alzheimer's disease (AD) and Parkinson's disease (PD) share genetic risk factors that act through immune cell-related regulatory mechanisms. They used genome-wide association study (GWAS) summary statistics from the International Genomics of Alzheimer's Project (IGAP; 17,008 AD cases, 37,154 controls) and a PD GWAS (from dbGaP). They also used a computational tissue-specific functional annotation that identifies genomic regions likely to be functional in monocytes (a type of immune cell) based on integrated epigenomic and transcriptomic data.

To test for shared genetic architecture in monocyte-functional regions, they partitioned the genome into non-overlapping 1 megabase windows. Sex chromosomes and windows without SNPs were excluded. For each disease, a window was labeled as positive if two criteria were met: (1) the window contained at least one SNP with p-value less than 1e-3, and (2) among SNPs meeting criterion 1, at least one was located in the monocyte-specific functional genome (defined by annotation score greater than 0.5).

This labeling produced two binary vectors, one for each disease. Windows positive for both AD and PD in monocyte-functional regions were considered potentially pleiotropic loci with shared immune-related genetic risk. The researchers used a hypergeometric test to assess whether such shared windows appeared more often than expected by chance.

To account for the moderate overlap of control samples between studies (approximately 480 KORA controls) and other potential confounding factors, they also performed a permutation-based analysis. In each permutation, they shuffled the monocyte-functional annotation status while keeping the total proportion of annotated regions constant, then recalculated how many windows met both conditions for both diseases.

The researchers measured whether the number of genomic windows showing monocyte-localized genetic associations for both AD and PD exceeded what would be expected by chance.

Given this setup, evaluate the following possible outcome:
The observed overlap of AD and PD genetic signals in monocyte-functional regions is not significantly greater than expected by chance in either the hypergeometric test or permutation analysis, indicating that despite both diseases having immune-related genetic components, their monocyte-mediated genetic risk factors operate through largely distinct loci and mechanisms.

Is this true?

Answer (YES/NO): NO